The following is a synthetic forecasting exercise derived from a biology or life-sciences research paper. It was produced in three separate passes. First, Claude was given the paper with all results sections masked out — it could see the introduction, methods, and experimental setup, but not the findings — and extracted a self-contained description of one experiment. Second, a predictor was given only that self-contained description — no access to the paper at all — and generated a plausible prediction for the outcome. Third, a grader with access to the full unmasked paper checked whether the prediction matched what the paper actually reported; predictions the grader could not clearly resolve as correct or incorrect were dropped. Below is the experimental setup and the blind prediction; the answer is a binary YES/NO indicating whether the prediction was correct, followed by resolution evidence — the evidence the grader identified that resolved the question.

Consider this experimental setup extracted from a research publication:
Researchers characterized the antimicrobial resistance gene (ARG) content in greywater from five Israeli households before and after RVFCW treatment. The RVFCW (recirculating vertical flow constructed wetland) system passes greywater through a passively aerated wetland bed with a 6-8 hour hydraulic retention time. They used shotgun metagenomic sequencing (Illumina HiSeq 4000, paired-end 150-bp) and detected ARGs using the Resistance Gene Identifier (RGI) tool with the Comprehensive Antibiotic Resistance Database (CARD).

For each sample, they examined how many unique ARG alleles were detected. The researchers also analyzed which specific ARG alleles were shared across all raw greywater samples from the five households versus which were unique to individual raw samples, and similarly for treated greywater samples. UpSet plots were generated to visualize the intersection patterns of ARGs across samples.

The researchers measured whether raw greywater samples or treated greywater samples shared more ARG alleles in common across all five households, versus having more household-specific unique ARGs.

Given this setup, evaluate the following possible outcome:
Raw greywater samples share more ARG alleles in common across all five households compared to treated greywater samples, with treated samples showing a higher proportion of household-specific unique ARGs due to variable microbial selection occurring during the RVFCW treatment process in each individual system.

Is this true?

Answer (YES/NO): NO